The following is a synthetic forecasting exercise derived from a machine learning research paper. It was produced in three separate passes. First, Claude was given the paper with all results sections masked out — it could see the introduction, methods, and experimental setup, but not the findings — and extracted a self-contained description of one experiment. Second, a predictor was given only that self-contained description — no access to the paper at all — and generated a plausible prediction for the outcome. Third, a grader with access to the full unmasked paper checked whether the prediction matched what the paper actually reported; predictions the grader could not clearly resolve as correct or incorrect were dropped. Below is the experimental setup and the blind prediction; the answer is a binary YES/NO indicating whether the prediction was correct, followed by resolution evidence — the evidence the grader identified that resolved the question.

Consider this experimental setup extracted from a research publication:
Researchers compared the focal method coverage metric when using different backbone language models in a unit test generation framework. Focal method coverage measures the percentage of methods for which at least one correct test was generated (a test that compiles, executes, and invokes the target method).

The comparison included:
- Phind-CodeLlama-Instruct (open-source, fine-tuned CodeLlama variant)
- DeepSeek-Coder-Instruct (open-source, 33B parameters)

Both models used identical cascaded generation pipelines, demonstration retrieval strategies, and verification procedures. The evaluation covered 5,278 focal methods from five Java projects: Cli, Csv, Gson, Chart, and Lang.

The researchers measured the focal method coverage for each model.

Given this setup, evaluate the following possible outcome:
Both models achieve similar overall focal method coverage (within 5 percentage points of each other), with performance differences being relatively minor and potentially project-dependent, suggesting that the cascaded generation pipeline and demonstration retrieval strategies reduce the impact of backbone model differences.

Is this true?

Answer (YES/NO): YES